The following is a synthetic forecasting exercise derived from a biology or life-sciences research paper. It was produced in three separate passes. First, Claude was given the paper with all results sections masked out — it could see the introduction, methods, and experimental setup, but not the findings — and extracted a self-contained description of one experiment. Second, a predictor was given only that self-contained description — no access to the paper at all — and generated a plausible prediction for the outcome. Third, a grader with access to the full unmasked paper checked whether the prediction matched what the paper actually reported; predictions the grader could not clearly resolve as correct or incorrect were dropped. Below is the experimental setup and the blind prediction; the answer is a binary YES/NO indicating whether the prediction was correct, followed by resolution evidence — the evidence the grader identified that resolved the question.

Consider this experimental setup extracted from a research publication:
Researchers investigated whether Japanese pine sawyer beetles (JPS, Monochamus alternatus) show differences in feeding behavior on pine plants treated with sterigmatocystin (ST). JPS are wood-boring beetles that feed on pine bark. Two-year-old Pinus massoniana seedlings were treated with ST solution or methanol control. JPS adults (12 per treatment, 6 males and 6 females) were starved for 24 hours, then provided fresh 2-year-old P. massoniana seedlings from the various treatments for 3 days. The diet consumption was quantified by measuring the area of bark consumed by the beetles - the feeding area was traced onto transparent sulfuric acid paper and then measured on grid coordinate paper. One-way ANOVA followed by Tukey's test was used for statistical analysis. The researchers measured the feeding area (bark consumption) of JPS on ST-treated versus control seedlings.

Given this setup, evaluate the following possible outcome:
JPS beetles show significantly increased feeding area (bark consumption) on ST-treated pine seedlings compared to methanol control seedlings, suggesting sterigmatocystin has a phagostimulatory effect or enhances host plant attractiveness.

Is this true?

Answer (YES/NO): YES